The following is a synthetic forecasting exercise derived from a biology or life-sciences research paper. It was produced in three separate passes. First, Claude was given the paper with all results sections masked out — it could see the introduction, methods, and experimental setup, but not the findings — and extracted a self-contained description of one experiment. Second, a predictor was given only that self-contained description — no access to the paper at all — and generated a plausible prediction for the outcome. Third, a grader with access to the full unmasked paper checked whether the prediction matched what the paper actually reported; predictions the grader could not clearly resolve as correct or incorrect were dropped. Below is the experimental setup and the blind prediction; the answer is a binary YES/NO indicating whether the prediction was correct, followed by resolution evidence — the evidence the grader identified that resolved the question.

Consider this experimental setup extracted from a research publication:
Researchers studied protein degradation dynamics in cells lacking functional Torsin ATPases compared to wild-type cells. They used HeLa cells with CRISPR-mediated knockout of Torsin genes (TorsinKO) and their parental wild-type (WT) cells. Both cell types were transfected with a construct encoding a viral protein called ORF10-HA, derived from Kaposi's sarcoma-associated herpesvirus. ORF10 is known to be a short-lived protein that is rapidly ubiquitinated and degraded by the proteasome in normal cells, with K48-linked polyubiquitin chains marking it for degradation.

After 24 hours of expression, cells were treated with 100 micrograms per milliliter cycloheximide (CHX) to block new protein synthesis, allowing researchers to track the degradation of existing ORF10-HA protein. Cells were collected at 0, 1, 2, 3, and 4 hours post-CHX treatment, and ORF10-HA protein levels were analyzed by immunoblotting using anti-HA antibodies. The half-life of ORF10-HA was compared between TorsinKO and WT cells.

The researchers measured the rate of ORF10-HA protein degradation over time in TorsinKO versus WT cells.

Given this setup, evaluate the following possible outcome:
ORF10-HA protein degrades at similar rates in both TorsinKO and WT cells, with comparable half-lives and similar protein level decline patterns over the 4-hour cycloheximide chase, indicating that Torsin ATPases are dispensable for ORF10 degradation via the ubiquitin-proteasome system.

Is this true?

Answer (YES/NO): NO